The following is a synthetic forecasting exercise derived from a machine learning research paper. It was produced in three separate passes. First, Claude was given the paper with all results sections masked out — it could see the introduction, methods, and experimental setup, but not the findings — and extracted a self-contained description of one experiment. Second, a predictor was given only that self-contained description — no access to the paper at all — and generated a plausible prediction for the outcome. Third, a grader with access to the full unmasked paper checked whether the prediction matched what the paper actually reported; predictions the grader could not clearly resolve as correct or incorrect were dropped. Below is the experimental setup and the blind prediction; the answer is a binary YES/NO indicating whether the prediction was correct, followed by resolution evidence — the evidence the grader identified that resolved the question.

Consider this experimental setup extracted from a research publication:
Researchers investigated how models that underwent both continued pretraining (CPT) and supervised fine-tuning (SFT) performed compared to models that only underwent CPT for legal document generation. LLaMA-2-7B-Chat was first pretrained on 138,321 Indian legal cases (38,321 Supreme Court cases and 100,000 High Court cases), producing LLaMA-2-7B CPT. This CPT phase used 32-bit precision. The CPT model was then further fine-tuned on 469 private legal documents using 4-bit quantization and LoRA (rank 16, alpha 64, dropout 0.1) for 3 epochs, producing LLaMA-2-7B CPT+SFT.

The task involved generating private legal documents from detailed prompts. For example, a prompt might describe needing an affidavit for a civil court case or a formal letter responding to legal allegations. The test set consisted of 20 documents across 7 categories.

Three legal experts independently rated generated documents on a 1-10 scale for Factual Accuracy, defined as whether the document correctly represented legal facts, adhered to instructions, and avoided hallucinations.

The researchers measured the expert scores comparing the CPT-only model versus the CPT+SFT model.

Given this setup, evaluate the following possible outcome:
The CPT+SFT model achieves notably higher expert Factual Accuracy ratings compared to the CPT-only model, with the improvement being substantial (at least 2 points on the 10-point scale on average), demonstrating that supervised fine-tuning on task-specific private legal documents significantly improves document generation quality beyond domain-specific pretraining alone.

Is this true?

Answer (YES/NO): NO